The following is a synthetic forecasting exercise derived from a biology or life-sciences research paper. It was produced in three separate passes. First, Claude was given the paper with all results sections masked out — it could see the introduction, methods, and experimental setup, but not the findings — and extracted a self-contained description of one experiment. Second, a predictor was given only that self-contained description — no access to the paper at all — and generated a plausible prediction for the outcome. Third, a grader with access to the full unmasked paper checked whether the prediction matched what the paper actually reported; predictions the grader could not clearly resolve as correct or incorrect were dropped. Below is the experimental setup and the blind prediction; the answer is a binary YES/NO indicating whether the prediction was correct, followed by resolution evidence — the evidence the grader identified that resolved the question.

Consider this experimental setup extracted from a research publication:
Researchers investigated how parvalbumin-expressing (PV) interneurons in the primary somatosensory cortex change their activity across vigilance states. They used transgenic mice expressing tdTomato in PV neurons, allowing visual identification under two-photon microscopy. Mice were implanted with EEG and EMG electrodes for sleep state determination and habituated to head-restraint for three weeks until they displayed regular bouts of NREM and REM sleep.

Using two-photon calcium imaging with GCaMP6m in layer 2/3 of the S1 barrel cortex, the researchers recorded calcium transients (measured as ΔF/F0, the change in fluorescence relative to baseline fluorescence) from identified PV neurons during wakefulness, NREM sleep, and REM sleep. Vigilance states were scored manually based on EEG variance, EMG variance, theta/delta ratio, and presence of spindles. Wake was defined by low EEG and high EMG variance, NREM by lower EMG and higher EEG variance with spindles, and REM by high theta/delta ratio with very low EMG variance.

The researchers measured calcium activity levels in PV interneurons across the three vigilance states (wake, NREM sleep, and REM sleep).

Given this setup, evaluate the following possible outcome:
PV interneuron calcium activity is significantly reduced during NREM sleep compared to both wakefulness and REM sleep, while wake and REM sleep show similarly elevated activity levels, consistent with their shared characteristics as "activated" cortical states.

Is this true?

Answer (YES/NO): NO